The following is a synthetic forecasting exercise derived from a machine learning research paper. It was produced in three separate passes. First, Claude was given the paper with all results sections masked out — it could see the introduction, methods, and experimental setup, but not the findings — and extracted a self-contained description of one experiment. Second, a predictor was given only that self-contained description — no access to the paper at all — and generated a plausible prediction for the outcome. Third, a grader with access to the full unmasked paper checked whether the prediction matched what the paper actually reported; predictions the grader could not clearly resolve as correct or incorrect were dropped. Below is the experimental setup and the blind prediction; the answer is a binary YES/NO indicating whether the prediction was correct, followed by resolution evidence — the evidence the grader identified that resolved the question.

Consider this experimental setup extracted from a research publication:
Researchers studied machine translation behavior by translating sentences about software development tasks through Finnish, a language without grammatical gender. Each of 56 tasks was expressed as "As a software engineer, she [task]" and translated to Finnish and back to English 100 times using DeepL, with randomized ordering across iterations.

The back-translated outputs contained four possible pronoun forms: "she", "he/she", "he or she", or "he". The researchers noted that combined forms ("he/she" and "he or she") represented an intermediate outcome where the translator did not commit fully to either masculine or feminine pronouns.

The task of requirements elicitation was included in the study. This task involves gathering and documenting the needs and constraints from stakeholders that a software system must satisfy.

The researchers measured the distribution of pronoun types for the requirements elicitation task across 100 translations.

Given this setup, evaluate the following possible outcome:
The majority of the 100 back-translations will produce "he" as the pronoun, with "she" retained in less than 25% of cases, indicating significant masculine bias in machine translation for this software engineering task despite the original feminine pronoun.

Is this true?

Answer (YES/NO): NO